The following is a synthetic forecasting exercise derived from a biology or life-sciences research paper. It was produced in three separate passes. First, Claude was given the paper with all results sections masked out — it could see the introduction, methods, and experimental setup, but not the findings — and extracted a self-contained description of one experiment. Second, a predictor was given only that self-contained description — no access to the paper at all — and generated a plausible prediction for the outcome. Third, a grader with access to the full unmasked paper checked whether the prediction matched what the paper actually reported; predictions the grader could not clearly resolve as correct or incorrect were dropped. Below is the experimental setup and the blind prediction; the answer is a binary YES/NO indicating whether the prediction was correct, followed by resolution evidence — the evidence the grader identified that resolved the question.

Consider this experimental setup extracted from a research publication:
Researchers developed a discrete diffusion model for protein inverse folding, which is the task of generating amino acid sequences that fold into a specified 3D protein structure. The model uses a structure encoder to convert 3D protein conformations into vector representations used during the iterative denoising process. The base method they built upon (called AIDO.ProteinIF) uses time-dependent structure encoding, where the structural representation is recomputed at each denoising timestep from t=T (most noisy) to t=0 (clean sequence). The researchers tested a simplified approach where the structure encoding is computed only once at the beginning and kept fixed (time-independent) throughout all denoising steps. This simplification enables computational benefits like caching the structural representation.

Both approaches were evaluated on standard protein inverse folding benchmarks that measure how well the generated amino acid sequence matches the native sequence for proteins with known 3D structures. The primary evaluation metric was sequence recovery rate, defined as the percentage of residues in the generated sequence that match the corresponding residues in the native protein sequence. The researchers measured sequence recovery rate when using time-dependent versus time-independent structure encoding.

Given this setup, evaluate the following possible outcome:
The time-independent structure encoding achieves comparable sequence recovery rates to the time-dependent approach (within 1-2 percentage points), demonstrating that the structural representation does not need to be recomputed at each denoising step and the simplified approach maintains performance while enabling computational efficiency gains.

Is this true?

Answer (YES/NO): YES